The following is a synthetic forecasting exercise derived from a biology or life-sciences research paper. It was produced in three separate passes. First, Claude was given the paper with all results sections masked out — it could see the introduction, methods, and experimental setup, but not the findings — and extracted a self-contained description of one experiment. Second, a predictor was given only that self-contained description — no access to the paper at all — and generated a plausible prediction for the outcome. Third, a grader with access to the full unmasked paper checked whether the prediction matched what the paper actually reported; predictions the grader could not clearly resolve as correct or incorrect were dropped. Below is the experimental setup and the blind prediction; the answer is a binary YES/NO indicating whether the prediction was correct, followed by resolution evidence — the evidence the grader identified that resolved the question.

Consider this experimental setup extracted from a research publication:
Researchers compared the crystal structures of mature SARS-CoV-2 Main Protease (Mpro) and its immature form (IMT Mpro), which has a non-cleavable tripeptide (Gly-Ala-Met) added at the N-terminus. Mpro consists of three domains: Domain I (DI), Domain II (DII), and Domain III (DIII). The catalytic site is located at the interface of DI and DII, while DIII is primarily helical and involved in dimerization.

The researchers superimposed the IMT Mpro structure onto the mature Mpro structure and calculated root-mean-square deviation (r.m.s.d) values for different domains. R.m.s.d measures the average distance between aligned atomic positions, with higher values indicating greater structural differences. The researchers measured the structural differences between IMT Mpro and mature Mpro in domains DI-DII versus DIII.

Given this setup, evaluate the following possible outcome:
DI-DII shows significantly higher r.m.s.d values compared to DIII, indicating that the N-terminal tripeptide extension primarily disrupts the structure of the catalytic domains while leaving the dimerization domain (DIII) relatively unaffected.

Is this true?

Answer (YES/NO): NO